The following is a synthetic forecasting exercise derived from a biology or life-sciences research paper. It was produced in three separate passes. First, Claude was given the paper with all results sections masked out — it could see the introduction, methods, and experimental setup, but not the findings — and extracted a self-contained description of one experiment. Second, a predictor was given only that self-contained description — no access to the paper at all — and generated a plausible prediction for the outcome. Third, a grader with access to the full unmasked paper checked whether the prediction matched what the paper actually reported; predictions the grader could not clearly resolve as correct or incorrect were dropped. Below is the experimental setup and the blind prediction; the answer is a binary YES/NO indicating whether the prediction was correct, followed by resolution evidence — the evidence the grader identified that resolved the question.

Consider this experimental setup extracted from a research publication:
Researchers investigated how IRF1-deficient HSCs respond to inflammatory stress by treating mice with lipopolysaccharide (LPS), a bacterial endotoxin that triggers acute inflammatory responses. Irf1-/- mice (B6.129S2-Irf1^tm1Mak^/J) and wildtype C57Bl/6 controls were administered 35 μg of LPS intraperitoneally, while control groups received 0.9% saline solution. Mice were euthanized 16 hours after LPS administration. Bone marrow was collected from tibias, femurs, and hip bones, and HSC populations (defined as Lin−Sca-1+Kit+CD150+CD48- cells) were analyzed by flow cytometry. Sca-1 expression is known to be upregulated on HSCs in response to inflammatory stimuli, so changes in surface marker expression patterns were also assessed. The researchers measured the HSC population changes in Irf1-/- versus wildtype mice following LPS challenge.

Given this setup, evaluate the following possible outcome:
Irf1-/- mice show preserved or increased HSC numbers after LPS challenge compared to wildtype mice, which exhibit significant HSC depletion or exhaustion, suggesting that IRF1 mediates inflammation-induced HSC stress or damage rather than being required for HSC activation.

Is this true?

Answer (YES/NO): NO